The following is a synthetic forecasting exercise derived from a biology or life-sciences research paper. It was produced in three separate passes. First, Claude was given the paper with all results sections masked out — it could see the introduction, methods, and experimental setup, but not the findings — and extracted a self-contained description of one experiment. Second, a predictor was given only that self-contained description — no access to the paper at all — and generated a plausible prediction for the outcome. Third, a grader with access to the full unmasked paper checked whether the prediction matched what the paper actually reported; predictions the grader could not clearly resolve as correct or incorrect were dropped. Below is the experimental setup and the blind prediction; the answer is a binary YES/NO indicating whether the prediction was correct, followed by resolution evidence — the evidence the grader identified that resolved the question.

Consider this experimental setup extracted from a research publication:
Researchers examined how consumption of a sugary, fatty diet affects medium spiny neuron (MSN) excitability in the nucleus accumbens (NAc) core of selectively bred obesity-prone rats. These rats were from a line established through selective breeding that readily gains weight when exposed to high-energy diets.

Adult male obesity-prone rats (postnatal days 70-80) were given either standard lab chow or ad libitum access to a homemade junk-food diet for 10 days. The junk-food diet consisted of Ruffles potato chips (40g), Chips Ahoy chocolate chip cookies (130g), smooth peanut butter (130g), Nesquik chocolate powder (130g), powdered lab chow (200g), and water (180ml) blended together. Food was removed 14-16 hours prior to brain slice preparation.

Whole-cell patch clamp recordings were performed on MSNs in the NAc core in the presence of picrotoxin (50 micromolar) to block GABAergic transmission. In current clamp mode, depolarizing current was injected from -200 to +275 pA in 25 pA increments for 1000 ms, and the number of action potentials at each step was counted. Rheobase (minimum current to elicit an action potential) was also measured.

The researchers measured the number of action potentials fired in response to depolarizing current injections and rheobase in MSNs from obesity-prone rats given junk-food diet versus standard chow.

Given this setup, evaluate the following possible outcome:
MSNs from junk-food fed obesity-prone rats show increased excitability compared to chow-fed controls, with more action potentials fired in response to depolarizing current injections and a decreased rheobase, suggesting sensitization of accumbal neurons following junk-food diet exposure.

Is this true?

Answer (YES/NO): NO